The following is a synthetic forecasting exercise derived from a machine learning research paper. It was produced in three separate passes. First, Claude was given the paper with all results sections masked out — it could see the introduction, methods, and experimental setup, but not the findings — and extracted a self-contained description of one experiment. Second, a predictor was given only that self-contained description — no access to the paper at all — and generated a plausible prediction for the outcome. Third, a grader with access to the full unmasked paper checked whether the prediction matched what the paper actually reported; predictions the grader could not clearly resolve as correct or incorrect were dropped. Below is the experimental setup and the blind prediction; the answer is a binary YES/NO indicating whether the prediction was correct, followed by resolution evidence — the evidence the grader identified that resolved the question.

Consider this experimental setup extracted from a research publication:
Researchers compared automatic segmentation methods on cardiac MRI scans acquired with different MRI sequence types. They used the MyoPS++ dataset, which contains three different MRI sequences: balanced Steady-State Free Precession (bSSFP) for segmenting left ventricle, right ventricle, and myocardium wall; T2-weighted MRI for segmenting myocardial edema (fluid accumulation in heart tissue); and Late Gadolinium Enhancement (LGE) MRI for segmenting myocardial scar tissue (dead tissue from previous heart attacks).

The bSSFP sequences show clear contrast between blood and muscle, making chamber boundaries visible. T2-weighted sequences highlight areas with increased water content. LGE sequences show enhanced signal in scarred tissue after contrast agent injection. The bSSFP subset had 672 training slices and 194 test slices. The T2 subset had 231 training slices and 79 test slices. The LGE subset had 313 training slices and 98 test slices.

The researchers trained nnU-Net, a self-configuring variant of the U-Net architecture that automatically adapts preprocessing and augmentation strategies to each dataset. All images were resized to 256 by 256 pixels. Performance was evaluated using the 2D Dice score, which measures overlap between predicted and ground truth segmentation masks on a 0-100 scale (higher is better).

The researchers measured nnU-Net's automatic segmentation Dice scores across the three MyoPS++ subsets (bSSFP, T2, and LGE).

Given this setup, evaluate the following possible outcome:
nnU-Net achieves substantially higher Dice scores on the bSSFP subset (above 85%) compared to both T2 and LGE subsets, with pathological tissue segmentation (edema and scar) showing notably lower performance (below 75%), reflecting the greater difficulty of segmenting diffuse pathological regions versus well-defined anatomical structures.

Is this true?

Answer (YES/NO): YES